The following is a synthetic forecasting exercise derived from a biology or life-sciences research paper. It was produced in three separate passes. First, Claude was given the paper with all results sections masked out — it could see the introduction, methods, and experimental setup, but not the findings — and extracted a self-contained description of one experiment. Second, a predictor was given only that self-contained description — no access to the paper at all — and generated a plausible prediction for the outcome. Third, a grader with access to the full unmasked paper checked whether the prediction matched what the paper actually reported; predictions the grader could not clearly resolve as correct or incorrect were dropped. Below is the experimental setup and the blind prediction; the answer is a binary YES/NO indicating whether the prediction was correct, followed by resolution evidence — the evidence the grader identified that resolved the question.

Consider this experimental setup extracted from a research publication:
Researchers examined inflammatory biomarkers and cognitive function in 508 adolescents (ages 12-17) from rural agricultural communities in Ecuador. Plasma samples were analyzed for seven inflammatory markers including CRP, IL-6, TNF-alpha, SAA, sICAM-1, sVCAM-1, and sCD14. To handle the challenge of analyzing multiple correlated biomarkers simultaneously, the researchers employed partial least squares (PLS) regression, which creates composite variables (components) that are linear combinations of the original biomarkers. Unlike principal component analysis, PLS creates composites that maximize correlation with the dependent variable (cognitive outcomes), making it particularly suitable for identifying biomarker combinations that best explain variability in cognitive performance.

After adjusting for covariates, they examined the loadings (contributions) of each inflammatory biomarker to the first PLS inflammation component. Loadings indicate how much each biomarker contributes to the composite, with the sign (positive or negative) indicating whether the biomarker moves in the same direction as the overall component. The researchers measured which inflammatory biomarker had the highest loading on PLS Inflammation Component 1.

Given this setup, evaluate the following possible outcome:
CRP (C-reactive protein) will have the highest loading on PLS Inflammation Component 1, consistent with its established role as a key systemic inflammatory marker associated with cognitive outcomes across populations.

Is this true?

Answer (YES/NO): NO